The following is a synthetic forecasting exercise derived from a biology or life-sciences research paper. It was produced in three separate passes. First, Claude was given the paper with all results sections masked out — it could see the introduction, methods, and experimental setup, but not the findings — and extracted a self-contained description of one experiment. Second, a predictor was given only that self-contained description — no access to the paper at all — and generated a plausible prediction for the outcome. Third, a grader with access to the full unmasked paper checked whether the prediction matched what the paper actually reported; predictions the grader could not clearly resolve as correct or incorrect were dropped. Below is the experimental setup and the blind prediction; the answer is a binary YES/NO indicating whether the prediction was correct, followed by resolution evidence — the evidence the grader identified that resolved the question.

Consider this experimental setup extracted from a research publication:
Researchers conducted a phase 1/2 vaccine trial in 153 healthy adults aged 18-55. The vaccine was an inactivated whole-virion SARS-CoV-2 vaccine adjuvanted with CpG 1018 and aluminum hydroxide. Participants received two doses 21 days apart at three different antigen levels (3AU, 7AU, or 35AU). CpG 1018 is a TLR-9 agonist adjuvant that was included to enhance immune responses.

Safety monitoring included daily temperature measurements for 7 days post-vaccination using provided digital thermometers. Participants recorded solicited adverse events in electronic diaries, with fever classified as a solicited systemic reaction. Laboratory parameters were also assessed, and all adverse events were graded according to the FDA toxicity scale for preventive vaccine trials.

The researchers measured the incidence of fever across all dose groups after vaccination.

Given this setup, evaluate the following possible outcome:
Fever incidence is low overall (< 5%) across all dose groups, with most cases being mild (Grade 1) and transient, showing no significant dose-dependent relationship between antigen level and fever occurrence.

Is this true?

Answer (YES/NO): NO